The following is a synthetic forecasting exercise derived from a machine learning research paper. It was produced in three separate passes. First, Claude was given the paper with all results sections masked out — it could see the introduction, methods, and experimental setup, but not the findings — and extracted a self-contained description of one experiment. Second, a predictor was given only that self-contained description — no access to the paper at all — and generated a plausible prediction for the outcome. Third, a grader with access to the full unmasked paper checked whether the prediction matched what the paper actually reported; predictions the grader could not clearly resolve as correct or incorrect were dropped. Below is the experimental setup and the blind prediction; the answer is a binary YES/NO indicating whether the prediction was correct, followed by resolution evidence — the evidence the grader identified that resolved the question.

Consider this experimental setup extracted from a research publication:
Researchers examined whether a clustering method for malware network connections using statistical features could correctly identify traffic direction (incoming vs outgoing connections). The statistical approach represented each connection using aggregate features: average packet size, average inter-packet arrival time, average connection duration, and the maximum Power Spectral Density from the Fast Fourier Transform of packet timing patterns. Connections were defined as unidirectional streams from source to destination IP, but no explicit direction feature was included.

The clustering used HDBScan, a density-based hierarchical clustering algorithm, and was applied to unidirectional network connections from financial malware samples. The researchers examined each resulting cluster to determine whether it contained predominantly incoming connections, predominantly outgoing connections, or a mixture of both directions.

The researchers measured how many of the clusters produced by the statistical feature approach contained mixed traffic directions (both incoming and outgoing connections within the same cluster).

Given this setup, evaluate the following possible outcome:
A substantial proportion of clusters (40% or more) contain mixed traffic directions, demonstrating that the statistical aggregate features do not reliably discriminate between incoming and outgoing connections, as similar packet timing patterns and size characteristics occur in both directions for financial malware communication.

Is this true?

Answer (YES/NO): YES